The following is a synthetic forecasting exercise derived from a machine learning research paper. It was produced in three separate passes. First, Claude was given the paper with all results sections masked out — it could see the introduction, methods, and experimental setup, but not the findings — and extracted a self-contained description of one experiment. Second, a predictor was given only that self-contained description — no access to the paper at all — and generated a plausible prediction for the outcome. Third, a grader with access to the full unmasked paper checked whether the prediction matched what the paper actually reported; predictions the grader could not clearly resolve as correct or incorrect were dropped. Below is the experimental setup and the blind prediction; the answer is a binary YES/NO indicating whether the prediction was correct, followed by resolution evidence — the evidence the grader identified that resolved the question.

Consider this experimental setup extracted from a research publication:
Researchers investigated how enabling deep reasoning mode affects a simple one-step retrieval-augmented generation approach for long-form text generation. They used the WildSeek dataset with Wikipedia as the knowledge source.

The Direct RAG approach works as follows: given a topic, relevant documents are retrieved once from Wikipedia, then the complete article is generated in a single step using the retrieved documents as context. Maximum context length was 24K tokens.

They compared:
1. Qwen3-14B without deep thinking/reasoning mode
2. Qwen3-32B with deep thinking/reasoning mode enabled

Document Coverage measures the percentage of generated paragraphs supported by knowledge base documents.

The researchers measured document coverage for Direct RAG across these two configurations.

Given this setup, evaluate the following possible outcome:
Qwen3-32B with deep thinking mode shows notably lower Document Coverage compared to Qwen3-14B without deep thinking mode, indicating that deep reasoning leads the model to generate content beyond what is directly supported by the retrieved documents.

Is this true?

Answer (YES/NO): NO